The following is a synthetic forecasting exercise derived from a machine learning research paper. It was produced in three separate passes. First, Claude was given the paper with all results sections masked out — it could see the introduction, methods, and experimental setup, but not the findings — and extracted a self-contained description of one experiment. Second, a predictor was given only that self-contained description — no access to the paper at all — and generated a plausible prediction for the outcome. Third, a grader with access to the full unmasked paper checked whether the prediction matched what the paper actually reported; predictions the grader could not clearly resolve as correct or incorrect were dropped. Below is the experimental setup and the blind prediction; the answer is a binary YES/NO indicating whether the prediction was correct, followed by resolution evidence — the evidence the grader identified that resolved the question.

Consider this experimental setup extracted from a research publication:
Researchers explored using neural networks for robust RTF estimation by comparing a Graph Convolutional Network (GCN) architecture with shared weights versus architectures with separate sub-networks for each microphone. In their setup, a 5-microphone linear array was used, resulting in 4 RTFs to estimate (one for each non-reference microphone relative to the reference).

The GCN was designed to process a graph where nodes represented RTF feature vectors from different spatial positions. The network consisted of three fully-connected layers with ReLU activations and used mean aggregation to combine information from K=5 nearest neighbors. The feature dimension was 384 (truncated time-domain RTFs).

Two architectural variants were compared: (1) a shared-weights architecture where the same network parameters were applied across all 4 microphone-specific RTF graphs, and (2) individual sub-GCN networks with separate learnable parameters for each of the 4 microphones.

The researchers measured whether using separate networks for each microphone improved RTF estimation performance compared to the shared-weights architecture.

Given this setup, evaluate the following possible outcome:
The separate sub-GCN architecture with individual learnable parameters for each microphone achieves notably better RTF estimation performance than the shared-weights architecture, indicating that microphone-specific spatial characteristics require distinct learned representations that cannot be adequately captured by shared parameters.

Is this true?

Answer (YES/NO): NO